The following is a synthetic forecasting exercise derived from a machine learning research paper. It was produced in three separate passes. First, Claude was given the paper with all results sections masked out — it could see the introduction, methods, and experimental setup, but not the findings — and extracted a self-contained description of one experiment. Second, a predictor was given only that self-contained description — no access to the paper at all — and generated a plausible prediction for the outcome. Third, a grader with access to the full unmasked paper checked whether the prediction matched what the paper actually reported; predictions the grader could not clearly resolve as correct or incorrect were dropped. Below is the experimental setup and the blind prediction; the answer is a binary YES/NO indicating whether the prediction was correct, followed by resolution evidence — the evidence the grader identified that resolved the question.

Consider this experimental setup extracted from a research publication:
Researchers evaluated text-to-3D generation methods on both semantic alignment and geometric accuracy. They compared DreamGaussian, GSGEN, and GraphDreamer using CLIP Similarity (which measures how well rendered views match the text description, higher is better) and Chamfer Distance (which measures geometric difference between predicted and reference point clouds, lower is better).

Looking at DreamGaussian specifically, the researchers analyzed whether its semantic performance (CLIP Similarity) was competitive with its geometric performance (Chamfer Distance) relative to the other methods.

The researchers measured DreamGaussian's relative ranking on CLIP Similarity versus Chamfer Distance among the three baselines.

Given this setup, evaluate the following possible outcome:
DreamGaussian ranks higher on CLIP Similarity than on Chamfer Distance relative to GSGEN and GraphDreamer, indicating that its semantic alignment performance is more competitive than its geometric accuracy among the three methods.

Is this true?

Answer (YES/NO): NO